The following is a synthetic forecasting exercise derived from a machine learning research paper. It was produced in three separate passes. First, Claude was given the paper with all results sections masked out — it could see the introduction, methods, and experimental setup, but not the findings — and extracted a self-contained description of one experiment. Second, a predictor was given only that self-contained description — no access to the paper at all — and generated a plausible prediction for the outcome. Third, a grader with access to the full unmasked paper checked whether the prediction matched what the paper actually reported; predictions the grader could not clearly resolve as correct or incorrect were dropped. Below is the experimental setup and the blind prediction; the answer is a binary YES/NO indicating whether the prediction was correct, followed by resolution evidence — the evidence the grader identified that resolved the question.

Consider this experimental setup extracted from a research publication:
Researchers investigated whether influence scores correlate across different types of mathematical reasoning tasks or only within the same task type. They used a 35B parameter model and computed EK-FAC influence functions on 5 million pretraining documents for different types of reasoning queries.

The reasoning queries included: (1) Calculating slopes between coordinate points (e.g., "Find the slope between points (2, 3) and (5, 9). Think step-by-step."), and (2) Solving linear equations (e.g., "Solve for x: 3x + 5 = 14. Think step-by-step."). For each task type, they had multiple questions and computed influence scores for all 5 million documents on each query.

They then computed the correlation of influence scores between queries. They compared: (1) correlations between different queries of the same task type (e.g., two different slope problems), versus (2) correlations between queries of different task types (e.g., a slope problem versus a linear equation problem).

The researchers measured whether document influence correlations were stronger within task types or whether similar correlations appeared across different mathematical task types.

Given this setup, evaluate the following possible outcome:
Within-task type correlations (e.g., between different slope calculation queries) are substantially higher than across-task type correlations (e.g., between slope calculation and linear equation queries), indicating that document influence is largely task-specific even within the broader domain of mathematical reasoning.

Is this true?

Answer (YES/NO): YES